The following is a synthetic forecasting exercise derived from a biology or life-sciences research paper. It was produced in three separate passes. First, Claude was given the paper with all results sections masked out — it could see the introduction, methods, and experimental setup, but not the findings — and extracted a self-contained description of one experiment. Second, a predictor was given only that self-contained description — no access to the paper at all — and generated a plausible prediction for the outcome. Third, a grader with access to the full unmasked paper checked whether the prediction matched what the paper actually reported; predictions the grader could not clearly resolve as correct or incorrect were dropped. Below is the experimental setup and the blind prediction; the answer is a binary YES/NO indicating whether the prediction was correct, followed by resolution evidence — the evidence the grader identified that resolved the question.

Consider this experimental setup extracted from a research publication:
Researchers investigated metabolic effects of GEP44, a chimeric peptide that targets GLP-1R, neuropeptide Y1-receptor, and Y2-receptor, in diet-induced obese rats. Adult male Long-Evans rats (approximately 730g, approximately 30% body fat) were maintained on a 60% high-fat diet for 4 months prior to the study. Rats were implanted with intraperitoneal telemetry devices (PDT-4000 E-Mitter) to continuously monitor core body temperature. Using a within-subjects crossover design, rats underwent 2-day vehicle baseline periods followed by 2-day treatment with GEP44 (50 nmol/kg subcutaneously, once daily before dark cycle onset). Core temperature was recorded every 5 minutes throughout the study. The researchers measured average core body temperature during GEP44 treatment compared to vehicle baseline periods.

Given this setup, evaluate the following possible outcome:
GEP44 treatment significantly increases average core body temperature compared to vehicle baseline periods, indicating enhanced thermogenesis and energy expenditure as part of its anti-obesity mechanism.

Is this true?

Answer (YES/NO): NO